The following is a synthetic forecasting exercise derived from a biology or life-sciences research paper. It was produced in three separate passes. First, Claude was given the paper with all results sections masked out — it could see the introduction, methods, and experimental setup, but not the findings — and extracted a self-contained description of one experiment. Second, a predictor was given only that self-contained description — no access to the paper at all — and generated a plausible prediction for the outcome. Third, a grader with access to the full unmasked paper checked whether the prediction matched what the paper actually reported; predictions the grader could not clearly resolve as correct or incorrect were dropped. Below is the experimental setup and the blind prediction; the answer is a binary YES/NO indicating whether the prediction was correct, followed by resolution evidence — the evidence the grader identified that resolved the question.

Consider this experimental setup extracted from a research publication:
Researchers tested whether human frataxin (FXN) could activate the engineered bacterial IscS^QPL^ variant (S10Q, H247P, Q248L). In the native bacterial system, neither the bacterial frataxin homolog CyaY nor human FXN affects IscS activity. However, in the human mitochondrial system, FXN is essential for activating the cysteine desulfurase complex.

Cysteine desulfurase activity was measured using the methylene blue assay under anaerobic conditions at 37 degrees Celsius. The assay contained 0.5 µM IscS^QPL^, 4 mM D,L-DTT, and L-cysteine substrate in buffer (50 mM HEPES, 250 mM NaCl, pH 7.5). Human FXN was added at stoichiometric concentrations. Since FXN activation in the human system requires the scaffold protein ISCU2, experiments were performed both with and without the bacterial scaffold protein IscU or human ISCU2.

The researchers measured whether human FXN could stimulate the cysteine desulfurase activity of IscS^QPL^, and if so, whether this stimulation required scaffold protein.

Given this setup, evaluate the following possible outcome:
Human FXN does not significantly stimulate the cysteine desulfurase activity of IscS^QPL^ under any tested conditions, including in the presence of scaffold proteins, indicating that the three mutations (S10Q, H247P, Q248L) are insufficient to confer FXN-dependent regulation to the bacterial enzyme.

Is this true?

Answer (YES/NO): NO